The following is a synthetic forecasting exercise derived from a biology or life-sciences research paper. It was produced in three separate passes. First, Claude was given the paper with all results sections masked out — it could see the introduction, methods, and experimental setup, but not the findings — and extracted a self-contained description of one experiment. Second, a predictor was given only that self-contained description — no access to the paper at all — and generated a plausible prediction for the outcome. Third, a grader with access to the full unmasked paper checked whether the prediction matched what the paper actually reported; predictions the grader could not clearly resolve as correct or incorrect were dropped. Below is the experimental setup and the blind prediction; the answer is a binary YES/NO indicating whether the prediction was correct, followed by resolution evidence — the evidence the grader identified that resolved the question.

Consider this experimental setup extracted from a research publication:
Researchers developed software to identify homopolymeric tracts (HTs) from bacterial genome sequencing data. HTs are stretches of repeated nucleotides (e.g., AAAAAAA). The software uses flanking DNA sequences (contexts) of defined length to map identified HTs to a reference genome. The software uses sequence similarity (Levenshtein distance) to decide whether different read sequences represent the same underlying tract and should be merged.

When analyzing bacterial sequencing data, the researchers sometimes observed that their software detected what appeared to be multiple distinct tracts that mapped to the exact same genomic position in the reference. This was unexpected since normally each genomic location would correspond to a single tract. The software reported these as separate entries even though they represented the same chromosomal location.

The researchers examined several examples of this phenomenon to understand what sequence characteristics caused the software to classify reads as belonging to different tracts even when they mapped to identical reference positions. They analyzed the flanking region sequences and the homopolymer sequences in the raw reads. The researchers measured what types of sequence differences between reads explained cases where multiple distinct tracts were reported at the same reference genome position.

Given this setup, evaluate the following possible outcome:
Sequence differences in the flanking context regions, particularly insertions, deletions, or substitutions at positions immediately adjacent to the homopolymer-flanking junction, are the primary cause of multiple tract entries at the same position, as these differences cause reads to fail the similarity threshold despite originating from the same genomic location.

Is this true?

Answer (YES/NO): YES